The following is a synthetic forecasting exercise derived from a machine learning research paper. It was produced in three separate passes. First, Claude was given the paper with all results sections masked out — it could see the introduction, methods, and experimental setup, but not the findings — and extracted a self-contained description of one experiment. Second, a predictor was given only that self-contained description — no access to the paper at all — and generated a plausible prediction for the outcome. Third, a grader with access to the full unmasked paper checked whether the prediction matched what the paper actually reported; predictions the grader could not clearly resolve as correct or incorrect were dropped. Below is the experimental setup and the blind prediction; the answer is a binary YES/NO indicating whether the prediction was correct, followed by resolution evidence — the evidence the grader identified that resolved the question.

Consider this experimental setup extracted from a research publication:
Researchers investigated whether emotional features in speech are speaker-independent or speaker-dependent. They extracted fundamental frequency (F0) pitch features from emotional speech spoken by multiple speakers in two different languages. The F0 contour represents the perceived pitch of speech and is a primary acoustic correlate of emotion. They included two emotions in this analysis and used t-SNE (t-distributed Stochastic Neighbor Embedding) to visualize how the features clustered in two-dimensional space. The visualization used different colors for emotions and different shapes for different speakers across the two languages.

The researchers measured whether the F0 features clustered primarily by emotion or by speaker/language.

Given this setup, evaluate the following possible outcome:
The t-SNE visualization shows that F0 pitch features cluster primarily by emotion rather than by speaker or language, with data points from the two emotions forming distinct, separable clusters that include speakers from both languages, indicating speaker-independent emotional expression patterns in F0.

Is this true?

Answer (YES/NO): YES